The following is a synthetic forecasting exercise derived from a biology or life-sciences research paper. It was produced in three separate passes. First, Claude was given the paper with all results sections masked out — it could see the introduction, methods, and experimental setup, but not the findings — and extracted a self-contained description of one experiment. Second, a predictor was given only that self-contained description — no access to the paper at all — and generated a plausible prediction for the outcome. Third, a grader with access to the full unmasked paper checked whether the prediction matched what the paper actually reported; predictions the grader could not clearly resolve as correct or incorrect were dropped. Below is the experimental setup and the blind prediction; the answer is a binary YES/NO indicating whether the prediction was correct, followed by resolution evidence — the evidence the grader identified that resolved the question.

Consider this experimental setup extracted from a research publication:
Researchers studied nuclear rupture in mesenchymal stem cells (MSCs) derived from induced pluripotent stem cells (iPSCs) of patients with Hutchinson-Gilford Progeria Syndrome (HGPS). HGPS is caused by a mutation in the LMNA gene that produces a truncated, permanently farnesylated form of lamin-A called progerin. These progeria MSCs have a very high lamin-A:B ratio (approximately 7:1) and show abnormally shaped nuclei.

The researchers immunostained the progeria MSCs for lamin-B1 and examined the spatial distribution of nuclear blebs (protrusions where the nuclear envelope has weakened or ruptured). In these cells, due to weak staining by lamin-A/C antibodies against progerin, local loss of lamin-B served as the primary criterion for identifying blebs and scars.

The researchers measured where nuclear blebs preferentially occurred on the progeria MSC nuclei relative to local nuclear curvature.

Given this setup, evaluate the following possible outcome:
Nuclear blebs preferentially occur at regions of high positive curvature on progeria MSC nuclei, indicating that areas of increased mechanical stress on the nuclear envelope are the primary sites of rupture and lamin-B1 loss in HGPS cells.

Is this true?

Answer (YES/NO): YES